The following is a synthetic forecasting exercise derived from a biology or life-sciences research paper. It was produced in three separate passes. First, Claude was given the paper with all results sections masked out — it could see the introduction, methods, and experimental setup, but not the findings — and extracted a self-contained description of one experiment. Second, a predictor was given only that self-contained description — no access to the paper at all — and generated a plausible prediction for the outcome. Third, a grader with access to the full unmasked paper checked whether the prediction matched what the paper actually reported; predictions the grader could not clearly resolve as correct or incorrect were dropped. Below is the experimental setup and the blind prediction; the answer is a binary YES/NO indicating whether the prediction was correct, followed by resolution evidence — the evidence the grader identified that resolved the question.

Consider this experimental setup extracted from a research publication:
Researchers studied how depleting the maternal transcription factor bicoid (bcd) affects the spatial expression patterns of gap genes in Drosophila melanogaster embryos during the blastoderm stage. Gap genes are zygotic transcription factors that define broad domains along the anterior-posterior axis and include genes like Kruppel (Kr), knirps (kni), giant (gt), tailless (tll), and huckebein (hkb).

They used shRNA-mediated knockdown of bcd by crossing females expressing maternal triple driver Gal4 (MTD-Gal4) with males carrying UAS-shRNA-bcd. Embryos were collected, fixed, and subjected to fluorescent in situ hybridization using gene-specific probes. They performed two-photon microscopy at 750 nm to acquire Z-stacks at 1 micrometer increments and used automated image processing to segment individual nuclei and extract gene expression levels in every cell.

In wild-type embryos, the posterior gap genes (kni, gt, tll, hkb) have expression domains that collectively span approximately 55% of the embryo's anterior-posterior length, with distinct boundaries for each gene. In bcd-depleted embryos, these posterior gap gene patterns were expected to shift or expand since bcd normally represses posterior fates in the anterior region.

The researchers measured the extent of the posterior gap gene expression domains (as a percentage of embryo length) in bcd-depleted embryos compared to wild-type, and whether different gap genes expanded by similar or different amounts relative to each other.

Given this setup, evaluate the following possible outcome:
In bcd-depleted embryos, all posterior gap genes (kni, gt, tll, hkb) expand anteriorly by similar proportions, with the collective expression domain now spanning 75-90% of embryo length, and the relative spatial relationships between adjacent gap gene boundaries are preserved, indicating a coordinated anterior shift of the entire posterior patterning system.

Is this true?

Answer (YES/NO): NO